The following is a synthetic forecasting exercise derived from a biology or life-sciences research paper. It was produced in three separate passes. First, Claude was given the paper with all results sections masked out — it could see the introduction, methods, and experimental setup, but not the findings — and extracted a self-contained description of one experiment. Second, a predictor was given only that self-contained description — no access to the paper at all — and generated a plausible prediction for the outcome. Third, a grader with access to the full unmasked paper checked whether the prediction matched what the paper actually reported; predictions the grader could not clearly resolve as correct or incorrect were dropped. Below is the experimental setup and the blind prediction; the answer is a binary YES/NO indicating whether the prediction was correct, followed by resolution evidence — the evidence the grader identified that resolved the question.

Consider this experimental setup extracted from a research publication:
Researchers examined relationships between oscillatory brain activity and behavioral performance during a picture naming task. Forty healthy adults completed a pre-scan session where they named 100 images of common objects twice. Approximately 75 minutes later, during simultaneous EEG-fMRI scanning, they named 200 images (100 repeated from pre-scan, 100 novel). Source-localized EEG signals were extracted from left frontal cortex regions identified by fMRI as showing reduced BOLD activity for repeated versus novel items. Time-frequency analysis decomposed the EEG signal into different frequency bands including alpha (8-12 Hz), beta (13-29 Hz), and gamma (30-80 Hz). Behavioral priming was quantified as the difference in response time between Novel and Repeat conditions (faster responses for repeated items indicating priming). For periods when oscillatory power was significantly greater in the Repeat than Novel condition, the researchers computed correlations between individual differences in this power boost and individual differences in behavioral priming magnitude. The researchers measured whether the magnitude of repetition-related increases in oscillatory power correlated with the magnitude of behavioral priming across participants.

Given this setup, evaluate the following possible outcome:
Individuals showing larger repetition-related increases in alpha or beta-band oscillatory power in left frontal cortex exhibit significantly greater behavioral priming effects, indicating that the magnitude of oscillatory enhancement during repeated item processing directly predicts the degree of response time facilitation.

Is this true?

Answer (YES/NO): NO